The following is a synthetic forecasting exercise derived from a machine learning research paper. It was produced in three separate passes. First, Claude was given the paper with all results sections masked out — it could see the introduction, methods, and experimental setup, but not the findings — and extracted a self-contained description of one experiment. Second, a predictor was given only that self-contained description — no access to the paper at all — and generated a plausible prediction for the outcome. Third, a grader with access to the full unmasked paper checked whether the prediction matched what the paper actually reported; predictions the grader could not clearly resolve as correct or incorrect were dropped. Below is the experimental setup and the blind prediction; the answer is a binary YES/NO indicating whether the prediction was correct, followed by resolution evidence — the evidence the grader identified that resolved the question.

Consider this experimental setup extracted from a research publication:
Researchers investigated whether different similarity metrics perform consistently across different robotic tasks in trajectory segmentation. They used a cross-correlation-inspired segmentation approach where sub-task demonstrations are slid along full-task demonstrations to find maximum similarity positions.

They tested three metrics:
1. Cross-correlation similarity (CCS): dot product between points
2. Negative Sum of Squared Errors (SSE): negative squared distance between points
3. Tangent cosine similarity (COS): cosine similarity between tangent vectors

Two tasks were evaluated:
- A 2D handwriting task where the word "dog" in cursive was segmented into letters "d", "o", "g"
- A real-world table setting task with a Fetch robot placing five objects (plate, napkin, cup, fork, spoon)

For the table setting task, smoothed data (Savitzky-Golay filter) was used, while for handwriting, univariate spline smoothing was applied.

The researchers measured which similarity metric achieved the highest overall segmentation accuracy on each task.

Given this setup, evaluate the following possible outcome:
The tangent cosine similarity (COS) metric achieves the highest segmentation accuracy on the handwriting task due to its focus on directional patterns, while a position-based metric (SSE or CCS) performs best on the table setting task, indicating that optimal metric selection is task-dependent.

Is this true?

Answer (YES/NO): NO